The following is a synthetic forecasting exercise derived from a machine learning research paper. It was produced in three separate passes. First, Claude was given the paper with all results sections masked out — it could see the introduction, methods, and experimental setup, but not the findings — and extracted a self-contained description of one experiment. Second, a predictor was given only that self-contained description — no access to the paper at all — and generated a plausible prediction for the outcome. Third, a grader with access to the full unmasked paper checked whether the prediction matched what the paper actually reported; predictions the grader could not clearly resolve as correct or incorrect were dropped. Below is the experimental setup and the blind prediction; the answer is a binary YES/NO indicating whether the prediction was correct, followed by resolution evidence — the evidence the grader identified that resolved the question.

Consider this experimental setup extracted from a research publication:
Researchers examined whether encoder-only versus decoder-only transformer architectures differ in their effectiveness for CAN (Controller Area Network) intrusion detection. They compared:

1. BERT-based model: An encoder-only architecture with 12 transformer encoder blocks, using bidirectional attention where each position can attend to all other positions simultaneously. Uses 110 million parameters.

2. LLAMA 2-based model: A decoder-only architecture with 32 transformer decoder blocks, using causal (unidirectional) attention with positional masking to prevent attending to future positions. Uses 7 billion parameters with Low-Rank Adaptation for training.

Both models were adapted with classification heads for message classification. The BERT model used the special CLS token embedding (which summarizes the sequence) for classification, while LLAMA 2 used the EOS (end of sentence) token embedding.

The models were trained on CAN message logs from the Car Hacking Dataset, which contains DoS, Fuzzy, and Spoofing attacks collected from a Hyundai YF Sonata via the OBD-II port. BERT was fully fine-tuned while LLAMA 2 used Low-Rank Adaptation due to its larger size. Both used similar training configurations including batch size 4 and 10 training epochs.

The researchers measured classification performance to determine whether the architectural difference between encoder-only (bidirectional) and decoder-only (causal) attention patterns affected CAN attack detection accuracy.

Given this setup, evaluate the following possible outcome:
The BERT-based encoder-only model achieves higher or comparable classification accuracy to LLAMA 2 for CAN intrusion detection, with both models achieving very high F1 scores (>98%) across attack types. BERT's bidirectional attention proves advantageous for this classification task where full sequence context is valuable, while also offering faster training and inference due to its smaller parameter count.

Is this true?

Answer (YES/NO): NO